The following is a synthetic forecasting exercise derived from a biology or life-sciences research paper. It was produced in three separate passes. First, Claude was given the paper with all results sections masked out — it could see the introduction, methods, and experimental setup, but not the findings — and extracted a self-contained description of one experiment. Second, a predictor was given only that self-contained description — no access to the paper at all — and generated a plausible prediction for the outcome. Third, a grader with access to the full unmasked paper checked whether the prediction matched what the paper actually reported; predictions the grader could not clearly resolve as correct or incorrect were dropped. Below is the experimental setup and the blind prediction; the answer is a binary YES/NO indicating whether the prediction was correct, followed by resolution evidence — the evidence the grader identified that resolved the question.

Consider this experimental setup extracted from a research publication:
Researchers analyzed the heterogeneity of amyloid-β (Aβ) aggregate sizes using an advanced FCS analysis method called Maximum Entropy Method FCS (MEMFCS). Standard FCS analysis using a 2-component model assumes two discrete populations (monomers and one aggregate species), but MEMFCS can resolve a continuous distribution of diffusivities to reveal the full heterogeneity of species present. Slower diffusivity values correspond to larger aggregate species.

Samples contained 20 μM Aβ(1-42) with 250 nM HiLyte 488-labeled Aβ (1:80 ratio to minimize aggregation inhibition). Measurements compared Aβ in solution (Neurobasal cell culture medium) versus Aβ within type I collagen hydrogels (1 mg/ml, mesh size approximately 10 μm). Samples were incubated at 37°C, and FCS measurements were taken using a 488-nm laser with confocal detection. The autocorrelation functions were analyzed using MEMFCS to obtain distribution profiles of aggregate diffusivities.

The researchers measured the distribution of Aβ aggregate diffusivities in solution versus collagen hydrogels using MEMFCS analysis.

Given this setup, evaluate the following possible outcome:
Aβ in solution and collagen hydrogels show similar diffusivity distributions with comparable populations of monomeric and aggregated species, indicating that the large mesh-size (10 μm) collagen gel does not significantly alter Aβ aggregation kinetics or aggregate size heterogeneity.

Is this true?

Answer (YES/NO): NO